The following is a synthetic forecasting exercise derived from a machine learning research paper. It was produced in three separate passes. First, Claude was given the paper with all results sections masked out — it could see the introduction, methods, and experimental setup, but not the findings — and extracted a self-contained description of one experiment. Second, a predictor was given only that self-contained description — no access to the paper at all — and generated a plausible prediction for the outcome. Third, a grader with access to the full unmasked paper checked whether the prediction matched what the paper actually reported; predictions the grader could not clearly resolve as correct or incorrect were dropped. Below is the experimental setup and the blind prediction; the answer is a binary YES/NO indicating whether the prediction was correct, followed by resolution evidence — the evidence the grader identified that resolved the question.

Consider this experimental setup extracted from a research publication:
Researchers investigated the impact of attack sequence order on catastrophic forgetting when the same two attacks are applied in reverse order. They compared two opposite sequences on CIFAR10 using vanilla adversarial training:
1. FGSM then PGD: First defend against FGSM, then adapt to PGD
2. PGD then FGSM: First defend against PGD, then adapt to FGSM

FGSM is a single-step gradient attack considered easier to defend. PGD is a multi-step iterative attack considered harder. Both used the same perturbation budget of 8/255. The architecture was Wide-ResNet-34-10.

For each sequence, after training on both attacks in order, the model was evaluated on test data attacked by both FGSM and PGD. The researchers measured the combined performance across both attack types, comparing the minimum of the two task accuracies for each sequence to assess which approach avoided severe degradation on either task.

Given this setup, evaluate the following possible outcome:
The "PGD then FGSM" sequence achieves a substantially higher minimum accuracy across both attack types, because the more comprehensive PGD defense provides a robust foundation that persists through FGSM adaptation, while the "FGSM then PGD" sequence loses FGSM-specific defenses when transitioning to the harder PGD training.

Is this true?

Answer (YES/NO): NO